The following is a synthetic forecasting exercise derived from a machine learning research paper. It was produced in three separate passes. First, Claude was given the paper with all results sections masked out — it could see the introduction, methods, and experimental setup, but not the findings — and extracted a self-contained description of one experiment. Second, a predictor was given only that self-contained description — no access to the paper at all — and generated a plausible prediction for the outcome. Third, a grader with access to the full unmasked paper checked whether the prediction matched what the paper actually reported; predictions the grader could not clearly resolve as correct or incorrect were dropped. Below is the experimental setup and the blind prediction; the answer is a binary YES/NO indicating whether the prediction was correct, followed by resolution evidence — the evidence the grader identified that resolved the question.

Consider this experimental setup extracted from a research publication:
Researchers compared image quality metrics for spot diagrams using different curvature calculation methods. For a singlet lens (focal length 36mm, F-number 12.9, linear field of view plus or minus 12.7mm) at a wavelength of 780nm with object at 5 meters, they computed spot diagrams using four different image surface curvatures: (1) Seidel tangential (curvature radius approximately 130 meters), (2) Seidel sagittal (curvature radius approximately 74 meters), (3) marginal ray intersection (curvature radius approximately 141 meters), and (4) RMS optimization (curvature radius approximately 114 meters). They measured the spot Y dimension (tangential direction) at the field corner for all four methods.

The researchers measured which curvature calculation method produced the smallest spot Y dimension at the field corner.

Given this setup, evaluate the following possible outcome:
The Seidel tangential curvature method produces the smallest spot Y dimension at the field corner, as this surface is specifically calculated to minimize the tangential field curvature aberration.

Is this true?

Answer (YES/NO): NO